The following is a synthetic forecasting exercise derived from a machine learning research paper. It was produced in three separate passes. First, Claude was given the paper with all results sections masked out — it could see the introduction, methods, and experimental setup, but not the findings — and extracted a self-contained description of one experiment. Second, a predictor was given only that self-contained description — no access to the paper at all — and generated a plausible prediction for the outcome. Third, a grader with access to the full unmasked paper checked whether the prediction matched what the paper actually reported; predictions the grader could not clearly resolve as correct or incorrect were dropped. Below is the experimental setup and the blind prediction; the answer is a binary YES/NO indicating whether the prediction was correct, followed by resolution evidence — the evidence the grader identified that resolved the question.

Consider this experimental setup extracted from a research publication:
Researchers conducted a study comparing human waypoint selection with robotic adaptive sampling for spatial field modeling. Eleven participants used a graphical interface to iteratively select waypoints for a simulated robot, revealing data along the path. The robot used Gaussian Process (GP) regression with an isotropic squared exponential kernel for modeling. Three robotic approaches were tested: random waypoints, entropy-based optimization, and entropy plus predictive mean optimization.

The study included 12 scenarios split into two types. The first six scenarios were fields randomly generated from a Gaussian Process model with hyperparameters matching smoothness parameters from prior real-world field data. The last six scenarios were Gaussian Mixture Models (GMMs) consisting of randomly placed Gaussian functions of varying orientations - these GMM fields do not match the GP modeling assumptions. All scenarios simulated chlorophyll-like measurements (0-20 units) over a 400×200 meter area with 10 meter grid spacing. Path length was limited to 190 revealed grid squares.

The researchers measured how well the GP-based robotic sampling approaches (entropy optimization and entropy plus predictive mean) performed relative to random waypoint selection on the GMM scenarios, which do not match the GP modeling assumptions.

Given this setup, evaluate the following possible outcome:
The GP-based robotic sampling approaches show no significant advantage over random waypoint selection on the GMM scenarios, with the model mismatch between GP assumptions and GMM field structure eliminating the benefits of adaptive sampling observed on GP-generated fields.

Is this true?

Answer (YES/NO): YES